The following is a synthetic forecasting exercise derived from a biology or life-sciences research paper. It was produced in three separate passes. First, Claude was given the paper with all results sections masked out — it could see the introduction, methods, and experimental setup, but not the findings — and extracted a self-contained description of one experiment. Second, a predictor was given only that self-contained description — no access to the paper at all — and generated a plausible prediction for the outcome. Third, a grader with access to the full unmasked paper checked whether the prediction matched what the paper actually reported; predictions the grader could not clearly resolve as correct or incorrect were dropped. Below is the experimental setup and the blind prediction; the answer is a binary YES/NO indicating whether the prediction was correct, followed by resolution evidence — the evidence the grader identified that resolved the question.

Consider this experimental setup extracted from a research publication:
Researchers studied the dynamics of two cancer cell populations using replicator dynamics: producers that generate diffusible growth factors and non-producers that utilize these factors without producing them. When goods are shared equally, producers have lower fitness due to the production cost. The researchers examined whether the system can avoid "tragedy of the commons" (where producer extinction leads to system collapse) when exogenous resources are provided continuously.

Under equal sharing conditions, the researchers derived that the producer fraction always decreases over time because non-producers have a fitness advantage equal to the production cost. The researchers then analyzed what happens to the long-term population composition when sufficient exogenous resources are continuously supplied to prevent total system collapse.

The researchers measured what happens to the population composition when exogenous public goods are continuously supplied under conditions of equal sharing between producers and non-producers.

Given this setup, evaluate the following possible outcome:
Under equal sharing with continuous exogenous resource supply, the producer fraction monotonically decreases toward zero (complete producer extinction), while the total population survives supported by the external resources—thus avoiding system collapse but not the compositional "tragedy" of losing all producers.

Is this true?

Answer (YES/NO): YES